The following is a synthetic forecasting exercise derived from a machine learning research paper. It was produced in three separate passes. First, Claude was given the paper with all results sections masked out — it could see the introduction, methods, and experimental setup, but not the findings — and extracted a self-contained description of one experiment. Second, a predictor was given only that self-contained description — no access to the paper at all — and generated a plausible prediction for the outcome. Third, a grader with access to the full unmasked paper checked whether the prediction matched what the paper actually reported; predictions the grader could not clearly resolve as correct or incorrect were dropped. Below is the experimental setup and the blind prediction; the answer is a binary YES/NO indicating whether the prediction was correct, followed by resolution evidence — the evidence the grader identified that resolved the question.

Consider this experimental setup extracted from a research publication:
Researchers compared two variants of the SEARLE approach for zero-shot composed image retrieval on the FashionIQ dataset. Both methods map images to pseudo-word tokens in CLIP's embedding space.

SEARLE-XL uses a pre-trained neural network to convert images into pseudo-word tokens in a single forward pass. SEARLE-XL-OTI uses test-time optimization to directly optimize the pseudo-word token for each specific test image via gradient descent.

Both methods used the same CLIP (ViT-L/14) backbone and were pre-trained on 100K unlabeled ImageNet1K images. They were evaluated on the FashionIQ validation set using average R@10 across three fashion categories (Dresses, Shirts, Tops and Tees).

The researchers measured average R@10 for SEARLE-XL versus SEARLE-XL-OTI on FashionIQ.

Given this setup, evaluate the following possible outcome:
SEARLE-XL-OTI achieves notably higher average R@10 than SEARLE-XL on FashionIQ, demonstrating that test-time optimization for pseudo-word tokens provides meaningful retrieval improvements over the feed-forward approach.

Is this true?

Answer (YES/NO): YES